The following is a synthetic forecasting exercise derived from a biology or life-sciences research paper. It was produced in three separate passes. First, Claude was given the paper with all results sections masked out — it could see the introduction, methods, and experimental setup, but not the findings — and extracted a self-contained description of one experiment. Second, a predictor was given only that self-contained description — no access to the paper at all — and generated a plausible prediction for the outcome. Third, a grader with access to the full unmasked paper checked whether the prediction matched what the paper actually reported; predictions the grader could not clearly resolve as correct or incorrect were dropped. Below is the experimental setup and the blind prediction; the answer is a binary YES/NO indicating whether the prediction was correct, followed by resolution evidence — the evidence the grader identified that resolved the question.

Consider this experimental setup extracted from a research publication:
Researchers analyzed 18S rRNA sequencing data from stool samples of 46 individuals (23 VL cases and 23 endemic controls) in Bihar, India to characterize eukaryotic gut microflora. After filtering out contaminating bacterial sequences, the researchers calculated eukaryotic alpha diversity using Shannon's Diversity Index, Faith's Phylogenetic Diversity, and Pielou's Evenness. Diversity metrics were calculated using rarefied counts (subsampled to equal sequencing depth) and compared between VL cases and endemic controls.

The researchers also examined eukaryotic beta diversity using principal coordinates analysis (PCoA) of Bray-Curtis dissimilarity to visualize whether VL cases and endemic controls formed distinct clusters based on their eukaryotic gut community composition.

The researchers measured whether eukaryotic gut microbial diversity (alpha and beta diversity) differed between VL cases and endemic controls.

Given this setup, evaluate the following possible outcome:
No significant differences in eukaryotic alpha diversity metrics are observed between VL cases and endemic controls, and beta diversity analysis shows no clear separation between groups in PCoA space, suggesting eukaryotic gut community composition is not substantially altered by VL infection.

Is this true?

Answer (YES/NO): YES